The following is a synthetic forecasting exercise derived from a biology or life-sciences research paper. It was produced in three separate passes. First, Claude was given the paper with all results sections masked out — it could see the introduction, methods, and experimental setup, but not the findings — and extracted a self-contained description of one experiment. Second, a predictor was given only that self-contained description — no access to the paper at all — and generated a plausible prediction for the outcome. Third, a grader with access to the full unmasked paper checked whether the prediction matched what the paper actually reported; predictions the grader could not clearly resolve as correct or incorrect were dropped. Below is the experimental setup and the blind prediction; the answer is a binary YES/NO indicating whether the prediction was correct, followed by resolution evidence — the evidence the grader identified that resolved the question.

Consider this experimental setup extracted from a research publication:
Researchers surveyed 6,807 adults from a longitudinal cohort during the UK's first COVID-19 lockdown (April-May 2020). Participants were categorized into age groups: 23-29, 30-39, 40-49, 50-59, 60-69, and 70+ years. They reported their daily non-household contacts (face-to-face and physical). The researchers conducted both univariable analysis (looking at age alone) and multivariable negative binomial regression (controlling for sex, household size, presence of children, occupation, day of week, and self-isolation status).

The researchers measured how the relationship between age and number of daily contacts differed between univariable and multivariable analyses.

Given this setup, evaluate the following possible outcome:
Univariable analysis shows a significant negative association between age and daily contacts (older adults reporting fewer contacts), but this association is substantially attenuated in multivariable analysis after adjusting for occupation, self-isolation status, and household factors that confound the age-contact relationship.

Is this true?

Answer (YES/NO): NO